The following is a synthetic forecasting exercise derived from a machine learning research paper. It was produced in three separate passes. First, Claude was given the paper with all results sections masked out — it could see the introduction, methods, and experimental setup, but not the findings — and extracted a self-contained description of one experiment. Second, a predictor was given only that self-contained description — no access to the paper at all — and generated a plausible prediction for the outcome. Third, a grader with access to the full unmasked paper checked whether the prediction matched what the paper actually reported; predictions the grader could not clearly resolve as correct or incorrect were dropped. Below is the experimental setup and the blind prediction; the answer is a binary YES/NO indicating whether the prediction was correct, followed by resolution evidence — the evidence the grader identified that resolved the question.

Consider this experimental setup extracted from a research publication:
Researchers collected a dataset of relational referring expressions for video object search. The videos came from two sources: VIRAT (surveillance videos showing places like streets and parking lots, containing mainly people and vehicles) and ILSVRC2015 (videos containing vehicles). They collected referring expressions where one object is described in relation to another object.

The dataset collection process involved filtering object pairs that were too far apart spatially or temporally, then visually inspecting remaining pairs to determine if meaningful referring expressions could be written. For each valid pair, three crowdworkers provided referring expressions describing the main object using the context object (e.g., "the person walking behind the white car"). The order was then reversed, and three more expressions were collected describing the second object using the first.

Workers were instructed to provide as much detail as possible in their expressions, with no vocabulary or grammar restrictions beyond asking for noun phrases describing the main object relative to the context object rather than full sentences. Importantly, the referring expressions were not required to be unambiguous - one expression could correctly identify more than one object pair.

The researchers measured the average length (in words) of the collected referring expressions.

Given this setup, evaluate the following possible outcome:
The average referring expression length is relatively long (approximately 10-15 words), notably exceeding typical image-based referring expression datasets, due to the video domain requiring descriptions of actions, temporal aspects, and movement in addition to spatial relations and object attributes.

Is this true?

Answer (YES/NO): YES